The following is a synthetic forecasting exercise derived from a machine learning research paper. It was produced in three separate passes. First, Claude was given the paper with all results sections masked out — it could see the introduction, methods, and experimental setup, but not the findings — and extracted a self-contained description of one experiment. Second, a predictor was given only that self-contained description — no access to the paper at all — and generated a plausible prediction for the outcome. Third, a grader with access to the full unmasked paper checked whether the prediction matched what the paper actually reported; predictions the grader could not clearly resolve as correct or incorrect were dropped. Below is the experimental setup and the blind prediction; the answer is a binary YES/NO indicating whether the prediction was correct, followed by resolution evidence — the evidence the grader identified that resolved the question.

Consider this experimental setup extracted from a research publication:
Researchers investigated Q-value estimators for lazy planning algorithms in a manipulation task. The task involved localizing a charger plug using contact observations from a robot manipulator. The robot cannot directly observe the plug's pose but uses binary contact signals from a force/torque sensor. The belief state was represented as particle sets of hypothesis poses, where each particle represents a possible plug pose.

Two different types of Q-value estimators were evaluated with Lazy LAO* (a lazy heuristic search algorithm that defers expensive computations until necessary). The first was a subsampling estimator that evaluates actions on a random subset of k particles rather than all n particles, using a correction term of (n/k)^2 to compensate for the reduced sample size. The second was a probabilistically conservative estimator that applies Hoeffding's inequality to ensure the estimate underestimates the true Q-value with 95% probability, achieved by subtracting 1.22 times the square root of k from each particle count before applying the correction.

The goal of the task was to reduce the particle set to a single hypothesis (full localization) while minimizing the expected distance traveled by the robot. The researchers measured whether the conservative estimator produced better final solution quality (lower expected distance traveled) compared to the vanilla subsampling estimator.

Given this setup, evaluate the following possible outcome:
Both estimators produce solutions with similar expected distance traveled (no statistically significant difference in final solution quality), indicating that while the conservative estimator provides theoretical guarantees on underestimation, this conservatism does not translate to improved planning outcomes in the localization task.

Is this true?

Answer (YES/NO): YES